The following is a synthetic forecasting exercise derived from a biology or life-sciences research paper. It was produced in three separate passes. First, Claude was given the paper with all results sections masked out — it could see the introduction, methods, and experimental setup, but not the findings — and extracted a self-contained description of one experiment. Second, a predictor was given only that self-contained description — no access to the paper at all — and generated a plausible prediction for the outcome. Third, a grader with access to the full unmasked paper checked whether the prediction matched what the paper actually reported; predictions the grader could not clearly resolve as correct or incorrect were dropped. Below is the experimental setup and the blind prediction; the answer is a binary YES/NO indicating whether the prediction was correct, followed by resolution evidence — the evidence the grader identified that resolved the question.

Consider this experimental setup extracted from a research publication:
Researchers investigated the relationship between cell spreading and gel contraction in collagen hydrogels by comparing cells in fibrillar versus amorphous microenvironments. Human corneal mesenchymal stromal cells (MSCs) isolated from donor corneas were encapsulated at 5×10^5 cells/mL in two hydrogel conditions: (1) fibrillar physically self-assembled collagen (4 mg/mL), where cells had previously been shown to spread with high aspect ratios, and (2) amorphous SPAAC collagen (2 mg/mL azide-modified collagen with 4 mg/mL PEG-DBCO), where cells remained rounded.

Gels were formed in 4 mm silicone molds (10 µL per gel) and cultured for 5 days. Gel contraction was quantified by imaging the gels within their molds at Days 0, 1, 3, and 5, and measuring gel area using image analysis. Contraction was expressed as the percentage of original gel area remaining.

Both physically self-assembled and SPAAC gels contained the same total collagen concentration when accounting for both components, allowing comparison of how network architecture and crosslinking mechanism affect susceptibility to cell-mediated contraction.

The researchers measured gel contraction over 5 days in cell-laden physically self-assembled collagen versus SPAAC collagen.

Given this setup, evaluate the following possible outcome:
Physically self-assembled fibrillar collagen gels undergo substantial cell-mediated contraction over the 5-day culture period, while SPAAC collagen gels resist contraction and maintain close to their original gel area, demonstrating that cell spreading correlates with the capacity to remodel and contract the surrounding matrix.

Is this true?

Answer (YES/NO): YES